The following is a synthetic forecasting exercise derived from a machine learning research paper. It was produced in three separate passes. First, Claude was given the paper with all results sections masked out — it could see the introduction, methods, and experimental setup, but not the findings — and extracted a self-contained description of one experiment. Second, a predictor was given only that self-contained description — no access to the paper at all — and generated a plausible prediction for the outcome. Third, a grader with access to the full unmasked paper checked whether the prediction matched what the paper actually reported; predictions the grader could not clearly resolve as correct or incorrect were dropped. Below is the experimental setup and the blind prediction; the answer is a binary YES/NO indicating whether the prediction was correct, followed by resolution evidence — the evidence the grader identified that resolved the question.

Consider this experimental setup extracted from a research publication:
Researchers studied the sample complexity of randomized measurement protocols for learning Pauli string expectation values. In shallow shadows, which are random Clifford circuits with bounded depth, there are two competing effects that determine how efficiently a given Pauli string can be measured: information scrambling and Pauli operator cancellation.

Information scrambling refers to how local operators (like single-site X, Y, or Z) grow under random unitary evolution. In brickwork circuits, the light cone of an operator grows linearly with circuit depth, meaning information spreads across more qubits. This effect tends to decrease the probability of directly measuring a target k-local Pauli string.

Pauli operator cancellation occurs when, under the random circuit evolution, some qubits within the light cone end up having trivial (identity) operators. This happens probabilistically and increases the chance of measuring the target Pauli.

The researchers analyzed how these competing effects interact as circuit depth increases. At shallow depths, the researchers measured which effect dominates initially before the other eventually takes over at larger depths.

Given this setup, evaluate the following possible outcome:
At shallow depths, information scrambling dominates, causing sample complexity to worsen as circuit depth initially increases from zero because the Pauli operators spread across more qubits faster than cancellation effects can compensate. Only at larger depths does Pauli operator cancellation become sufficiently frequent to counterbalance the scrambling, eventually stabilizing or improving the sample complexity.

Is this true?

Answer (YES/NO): NO